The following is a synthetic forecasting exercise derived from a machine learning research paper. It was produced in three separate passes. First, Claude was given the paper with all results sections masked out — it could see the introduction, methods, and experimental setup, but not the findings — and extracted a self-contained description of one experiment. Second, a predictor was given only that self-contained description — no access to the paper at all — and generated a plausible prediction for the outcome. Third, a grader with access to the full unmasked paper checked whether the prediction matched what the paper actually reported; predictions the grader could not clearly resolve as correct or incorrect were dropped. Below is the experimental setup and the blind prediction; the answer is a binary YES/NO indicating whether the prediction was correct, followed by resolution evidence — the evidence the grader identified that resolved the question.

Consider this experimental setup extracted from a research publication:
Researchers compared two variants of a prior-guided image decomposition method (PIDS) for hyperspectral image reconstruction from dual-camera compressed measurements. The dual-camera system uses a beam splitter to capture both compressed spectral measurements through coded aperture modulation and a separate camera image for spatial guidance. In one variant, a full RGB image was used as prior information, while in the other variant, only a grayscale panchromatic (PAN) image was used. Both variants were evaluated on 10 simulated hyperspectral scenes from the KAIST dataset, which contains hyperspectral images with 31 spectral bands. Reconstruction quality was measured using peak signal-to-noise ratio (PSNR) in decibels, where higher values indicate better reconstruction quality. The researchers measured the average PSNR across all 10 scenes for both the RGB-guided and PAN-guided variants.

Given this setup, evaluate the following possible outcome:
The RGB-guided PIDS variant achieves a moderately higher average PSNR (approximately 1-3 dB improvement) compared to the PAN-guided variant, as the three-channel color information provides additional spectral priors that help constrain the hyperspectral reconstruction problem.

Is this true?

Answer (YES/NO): YES